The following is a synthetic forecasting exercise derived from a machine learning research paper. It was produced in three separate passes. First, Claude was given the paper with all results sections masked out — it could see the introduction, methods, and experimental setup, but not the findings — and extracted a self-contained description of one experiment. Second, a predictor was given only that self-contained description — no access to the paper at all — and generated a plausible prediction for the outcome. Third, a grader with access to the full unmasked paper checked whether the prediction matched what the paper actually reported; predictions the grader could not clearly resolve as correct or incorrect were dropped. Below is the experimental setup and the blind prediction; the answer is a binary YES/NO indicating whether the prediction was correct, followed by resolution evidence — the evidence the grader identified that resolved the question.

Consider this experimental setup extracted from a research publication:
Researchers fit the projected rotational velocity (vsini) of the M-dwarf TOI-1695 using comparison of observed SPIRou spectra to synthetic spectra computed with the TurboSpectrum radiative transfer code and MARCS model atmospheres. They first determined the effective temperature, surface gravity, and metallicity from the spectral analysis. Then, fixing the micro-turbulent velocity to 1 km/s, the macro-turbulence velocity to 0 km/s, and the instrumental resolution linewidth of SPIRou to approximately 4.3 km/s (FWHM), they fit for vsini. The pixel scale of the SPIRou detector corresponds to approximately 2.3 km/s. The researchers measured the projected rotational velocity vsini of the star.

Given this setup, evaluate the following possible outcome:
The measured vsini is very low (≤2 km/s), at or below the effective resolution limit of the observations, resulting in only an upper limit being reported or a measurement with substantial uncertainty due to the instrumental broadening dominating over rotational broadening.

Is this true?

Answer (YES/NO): YES